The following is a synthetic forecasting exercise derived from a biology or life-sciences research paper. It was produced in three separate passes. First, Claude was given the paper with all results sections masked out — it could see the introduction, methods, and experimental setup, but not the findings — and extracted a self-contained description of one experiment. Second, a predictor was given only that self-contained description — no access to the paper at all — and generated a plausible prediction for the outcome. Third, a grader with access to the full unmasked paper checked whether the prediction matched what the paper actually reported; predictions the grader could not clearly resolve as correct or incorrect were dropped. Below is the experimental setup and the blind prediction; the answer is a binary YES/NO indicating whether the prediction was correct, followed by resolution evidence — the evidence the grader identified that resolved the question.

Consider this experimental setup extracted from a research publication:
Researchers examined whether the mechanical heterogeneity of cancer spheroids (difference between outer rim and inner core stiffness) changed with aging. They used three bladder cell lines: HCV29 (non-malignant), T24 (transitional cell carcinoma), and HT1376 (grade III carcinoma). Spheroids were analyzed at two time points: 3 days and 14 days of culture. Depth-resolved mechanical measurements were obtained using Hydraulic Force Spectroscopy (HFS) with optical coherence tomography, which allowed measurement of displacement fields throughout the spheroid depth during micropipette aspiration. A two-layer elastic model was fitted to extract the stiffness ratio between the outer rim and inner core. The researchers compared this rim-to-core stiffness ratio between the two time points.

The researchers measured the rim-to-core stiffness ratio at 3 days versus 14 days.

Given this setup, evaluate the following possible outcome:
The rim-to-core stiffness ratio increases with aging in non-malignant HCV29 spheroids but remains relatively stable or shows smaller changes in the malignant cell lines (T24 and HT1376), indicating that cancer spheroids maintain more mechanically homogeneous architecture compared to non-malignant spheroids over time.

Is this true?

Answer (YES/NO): NO